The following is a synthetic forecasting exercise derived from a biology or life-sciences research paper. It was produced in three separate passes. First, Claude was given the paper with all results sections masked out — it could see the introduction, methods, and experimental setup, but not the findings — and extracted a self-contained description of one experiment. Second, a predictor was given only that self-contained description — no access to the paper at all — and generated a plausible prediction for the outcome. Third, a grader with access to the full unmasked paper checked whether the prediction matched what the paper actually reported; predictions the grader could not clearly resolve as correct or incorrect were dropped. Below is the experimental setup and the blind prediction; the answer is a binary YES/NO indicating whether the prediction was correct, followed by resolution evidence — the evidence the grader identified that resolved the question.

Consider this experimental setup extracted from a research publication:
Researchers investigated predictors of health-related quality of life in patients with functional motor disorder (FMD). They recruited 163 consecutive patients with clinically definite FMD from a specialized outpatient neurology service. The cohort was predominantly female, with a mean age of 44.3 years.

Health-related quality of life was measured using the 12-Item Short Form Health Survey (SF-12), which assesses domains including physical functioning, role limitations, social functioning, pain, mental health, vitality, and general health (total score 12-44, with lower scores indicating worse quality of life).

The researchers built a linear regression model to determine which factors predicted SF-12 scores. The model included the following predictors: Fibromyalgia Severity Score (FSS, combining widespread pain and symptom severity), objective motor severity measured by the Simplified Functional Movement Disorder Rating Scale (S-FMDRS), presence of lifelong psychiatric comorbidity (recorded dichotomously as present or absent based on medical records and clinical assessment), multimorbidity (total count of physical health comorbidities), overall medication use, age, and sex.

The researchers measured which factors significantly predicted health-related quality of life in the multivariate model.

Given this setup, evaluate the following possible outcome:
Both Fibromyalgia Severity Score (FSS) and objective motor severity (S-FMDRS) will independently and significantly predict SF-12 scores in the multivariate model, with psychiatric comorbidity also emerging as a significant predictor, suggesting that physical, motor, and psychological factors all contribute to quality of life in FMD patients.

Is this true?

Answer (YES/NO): YES